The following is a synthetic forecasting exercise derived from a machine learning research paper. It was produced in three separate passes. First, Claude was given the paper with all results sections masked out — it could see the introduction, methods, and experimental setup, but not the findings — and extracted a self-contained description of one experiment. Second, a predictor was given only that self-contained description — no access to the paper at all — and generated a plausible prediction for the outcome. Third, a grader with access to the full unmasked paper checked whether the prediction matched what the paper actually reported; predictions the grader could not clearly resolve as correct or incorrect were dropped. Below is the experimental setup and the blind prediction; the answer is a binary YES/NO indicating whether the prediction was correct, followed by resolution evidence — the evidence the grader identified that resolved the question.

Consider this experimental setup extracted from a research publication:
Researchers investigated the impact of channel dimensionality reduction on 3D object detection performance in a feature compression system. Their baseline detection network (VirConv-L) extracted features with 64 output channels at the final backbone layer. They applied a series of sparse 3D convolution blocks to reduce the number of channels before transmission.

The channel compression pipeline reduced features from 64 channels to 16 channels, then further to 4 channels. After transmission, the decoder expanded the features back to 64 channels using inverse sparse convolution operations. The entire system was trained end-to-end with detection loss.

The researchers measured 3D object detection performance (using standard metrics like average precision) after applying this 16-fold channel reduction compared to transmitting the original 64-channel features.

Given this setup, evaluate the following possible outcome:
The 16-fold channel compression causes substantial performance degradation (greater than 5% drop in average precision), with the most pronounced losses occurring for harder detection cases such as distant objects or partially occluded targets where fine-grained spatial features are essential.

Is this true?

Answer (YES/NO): NO